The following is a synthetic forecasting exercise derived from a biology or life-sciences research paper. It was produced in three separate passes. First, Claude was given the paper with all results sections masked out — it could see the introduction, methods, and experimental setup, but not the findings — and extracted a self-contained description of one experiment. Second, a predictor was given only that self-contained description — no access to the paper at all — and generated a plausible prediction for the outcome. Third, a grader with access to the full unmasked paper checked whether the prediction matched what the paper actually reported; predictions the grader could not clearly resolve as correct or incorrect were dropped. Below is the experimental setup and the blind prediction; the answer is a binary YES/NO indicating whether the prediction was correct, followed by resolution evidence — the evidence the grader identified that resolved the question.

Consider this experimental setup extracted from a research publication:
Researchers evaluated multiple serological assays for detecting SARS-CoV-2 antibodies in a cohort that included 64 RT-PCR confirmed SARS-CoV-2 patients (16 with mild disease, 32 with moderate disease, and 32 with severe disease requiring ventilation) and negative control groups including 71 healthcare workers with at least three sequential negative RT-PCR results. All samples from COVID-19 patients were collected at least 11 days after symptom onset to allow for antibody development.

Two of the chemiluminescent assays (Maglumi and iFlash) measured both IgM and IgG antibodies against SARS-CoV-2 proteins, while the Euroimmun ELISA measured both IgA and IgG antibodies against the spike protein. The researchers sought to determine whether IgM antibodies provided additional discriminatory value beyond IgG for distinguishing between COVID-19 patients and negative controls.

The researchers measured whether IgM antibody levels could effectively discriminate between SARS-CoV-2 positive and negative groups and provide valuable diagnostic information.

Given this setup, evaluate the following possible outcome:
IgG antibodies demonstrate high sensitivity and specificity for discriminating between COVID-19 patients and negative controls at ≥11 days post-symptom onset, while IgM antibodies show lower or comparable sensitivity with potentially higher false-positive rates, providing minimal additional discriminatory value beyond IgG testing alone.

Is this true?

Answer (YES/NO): YES